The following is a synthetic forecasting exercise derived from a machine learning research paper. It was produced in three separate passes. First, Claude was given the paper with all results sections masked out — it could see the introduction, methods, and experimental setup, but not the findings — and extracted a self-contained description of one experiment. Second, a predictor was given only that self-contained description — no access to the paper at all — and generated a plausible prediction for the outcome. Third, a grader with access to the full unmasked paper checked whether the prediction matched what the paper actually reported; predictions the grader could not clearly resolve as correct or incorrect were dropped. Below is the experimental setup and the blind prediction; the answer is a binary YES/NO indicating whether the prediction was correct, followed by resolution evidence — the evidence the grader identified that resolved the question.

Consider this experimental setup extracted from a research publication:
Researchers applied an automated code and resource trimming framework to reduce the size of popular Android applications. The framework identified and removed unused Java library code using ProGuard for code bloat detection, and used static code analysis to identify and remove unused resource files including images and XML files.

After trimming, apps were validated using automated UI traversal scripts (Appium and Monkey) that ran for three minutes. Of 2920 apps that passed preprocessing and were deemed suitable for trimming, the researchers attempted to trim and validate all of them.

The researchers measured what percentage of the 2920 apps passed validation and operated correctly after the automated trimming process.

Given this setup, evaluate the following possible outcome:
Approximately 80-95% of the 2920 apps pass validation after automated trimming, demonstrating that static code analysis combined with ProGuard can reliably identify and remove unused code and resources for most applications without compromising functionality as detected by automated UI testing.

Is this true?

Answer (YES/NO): YES